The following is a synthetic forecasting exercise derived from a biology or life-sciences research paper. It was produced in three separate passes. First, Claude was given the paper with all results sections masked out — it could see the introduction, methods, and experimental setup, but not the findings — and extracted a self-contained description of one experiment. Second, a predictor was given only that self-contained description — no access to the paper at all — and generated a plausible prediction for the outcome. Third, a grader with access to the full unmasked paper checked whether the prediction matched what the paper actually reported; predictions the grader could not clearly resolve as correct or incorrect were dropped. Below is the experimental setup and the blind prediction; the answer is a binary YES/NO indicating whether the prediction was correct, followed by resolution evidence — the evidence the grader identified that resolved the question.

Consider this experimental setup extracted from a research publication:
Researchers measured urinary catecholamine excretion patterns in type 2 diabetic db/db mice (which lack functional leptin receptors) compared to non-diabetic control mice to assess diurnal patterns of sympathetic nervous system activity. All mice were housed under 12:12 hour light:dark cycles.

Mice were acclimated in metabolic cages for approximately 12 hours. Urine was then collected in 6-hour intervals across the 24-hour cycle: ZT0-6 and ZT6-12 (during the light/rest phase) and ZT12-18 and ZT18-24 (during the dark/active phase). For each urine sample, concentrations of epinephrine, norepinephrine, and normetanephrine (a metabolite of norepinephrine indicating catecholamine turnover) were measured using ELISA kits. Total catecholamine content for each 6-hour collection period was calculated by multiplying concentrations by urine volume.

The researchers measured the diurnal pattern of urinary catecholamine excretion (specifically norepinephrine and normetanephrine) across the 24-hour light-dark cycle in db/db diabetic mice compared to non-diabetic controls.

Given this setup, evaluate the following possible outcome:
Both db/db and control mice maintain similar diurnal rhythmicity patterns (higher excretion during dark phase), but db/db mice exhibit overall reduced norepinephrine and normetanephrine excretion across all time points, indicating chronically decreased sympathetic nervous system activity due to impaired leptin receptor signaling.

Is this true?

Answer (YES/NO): NO